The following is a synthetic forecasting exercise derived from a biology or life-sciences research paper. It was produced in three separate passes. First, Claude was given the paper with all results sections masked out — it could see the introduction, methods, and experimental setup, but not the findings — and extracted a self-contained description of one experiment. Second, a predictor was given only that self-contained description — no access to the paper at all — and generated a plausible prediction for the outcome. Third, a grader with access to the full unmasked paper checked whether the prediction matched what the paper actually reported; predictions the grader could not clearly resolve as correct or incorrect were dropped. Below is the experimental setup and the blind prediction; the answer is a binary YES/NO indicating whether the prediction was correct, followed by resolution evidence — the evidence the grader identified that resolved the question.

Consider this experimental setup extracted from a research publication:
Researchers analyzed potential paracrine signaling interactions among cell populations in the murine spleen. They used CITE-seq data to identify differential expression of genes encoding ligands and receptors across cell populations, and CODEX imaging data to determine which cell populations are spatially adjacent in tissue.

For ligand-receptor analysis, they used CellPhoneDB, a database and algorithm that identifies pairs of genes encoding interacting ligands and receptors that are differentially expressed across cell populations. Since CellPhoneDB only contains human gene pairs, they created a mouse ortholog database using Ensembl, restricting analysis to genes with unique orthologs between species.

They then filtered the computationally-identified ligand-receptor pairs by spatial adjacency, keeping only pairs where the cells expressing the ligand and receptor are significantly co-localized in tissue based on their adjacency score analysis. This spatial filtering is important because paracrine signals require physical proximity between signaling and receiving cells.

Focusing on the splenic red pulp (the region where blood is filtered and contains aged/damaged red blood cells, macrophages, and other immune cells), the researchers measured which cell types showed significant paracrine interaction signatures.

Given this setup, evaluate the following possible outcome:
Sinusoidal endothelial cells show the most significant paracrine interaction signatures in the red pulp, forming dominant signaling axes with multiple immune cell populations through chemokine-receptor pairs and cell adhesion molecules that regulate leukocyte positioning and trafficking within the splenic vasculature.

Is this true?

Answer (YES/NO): NO